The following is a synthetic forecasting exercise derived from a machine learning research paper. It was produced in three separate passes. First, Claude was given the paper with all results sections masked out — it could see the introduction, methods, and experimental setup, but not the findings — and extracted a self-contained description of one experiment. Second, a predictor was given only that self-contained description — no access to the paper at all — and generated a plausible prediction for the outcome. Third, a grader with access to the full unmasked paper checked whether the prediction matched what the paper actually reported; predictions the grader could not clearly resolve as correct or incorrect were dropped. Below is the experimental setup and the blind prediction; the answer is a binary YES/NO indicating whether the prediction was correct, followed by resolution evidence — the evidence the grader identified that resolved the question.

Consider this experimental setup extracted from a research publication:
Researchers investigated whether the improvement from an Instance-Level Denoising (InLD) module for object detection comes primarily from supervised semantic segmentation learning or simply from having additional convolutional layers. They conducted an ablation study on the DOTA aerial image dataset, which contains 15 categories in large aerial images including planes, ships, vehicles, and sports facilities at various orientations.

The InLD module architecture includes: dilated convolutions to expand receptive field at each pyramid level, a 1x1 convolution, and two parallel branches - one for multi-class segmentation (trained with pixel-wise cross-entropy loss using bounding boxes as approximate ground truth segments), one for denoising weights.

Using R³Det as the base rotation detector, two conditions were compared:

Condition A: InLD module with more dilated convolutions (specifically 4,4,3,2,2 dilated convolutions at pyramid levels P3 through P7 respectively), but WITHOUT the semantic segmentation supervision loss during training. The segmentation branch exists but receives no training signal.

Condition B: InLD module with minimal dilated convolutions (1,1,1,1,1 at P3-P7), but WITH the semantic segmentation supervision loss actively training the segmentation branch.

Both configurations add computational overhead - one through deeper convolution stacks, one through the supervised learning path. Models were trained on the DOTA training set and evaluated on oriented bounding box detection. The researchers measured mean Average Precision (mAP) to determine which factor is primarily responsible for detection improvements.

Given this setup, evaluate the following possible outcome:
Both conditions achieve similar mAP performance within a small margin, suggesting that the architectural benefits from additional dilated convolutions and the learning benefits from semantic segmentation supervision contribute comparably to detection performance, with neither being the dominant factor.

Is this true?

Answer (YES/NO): NO